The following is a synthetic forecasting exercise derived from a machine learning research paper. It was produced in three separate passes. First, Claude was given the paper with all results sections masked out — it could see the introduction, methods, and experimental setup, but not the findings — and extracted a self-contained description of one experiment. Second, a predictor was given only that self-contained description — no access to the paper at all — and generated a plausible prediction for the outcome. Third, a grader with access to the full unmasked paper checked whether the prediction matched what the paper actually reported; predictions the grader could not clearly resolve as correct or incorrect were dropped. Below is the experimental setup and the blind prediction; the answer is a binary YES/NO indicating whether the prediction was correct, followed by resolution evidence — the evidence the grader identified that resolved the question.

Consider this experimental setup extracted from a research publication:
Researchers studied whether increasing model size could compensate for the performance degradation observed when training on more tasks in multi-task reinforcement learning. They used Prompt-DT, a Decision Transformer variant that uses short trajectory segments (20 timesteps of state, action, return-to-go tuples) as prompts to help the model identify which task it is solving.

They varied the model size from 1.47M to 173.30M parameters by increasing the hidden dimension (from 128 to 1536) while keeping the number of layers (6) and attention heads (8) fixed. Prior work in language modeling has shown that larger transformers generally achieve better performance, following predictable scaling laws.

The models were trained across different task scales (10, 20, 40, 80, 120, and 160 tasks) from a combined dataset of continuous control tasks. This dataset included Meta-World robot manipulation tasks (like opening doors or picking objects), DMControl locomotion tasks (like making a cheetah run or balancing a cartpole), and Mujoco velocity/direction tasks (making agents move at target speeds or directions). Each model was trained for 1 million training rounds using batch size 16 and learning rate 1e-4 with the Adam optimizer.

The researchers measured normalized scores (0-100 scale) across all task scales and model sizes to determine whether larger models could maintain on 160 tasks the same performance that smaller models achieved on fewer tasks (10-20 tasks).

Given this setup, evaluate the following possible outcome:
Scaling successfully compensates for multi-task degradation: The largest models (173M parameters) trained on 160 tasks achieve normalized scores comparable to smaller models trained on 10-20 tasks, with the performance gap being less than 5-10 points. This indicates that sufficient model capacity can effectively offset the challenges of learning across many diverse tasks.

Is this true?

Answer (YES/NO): NO